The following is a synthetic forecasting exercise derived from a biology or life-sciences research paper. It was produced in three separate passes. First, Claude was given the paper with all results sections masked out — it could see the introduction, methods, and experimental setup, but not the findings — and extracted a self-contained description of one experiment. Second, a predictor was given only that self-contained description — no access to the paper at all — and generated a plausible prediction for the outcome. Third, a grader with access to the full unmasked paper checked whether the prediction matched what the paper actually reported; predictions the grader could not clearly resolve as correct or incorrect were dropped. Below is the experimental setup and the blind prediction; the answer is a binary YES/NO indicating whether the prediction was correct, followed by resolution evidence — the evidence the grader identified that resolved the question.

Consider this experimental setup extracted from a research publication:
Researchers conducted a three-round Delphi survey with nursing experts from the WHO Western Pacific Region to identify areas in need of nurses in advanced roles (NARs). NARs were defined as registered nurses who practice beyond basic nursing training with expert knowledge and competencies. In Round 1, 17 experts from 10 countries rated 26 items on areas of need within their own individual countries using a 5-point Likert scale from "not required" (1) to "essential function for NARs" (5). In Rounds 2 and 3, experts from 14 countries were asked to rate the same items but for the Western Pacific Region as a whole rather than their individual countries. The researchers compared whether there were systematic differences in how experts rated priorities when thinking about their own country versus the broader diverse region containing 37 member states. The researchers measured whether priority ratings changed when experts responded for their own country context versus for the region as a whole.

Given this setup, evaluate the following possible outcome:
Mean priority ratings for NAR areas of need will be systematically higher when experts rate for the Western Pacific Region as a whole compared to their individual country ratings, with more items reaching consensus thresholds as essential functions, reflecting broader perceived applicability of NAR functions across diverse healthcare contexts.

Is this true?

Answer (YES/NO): NO